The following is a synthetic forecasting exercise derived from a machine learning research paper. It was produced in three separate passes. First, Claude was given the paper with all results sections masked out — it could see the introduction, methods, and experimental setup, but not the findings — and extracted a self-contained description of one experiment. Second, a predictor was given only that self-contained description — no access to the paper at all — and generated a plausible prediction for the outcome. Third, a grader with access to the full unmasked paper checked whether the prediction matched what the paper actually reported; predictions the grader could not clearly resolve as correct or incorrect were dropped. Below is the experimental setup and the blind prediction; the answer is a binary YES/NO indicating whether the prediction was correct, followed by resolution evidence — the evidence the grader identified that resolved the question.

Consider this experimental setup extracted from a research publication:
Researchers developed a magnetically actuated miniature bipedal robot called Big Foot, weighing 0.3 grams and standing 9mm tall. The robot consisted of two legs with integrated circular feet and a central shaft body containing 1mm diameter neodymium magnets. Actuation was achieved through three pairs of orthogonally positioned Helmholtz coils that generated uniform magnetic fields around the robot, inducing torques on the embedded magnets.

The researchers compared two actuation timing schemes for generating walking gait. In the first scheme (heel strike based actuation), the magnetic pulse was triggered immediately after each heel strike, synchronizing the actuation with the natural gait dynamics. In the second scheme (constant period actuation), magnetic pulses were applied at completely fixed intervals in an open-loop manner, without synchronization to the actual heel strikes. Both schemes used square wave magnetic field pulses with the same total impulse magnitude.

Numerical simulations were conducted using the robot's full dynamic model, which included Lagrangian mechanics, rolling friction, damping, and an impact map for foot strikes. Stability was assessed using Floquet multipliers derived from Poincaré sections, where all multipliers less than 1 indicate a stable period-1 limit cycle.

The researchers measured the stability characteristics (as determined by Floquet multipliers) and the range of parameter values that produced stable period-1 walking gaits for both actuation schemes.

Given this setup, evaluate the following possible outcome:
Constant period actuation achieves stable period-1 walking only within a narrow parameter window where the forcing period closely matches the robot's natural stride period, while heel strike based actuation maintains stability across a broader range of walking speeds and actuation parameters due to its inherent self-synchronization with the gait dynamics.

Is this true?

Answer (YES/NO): NO